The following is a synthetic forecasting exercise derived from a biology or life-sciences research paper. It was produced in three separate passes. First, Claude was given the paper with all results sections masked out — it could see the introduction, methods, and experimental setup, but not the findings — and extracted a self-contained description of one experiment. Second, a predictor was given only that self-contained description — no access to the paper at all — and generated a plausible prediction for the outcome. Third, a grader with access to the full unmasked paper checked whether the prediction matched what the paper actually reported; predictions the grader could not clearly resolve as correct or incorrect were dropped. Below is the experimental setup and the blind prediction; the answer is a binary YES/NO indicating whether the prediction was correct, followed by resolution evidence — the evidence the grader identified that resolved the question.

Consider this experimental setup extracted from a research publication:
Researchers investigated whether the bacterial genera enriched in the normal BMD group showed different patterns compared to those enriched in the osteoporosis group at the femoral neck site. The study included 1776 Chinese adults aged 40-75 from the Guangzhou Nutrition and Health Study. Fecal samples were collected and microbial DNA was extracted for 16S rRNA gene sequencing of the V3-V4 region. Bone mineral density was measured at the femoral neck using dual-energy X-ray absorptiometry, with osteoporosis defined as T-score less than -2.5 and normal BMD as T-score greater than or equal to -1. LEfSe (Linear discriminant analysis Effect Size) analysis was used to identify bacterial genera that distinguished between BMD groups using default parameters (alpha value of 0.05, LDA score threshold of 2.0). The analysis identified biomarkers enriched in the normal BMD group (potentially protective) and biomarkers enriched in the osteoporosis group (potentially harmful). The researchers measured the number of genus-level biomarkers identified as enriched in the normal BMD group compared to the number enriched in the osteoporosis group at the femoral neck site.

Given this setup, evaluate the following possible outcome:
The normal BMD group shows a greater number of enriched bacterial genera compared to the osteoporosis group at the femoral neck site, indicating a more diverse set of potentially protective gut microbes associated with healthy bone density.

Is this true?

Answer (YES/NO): NO